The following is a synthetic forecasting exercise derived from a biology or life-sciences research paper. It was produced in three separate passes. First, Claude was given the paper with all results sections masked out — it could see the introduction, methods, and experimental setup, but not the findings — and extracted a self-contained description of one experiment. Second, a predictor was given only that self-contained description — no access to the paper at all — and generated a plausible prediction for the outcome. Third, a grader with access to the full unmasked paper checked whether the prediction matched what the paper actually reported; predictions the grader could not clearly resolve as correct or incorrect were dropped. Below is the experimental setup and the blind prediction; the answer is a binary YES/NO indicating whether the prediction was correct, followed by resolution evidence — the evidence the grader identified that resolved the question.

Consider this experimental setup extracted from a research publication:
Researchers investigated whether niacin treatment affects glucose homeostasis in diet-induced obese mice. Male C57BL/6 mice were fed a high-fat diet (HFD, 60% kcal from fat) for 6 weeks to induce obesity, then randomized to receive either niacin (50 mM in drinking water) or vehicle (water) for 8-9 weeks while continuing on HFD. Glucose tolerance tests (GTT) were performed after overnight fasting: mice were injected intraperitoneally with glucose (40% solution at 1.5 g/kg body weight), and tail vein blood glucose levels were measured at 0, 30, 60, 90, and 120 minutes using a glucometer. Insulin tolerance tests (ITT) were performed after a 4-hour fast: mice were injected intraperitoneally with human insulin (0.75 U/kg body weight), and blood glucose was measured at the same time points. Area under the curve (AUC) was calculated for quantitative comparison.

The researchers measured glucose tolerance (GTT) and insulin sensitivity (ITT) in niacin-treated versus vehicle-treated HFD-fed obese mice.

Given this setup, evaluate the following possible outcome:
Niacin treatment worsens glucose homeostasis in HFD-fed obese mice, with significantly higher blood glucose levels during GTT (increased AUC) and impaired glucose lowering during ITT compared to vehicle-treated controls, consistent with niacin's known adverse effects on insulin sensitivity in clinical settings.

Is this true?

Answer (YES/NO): NO